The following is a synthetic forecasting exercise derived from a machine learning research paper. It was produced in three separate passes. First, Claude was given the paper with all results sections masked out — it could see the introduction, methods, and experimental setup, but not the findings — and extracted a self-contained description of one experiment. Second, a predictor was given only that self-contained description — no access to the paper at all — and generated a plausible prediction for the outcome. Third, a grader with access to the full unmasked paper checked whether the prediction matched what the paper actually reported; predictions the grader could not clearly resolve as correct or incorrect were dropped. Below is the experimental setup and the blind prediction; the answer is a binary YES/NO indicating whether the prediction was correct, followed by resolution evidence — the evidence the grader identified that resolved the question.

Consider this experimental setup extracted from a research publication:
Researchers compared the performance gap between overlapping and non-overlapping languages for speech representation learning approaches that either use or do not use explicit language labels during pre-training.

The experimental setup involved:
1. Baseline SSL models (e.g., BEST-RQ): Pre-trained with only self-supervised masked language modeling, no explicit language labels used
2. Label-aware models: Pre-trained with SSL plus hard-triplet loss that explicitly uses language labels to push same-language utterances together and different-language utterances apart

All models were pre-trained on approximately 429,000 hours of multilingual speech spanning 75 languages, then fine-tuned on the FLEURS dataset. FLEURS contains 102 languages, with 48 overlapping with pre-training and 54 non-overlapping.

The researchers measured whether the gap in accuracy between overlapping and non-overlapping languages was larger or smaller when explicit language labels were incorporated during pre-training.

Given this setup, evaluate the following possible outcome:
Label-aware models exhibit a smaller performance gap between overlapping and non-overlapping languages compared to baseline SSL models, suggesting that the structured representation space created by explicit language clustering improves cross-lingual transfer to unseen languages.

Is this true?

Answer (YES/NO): YES